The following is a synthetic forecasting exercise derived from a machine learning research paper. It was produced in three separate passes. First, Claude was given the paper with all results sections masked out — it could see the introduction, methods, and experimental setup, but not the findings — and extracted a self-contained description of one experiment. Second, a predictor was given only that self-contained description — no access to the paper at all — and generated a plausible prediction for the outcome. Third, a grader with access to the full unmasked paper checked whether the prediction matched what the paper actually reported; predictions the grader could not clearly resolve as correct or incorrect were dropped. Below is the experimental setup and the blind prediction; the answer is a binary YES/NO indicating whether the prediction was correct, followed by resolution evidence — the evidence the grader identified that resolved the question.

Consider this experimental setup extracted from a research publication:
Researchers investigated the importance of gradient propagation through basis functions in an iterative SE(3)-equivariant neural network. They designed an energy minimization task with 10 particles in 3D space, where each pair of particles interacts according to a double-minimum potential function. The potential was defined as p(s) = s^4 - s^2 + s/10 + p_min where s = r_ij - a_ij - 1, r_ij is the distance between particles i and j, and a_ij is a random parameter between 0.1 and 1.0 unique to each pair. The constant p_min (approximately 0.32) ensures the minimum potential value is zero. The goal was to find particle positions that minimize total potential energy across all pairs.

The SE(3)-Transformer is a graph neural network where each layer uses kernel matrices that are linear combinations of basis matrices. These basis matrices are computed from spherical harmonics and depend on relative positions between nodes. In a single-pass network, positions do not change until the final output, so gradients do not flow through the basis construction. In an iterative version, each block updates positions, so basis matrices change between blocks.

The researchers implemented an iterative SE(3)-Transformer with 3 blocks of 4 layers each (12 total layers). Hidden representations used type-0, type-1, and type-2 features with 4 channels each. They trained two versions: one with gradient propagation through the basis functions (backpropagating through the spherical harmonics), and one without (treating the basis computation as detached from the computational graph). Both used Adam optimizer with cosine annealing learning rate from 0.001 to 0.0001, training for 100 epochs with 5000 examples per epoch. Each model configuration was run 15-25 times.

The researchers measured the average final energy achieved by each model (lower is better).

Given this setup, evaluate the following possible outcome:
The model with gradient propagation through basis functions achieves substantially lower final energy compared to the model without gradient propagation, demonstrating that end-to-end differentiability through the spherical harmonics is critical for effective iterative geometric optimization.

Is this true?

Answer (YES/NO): YES